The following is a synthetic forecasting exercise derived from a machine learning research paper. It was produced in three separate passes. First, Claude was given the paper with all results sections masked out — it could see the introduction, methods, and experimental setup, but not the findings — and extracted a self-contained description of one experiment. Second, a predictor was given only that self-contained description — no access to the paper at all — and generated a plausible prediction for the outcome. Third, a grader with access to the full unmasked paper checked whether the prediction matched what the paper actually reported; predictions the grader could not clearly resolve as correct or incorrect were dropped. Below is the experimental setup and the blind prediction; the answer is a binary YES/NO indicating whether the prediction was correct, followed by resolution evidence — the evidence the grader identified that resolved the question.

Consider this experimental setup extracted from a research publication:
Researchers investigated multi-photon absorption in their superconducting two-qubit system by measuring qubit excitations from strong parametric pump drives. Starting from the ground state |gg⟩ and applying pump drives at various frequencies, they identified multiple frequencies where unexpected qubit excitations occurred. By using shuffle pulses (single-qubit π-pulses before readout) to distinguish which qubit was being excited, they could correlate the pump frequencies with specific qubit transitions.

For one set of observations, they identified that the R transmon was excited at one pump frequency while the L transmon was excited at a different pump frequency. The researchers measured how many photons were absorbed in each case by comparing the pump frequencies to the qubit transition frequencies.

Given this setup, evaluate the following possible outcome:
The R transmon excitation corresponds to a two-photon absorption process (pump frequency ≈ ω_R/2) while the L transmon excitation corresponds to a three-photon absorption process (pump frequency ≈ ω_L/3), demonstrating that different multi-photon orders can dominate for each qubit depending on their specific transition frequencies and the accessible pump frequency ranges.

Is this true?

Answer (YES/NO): NO